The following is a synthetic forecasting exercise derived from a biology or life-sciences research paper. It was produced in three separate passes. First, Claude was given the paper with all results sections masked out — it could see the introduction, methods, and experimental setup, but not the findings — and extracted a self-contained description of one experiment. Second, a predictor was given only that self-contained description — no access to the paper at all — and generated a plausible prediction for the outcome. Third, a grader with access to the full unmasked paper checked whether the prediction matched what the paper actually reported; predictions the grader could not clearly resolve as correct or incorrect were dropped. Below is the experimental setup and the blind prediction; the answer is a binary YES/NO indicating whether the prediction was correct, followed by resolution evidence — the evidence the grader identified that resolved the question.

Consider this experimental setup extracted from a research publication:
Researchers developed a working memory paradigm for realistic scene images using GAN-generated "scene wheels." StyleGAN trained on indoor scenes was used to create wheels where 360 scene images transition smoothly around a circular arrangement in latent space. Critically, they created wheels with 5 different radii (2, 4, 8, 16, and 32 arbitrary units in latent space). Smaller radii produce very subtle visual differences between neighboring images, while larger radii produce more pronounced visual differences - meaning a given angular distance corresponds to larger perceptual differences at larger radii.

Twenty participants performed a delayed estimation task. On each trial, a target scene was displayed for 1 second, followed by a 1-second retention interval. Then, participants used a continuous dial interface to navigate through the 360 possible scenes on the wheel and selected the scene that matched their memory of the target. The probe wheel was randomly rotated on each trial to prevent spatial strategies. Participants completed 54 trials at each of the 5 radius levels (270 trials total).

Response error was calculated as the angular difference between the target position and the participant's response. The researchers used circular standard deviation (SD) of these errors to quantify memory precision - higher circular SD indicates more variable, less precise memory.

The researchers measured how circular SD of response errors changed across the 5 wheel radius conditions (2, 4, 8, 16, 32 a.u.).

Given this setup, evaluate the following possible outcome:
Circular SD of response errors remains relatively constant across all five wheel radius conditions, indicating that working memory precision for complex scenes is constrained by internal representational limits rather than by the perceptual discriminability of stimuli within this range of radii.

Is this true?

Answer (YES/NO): NO